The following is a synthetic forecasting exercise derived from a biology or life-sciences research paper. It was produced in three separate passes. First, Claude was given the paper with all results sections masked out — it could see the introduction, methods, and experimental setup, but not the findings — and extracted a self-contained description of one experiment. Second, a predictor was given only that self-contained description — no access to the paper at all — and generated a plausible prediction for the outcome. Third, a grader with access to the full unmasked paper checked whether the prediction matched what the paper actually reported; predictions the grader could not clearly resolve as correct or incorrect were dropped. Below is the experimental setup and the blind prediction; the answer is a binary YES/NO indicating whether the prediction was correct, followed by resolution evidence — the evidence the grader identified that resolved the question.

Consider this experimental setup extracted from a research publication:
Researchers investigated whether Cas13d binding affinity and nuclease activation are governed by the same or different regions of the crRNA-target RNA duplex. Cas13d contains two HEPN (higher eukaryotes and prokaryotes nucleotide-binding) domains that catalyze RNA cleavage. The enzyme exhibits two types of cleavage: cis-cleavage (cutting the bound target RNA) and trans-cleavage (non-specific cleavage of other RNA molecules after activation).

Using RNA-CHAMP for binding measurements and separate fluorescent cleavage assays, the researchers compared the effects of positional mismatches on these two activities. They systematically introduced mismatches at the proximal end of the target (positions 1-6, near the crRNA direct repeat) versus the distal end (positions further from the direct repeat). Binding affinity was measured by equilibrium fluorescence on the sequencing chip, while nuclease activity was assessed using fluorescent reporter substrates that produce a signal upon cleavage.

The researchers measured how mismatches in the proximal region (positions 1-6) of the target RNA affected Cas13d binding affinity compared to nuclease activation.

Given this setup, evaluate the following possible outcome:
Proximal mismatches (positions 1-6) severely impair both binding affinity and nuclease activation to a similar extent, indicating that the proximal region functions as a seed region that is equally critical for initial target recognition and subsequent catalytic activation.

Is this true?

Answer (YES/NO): NO